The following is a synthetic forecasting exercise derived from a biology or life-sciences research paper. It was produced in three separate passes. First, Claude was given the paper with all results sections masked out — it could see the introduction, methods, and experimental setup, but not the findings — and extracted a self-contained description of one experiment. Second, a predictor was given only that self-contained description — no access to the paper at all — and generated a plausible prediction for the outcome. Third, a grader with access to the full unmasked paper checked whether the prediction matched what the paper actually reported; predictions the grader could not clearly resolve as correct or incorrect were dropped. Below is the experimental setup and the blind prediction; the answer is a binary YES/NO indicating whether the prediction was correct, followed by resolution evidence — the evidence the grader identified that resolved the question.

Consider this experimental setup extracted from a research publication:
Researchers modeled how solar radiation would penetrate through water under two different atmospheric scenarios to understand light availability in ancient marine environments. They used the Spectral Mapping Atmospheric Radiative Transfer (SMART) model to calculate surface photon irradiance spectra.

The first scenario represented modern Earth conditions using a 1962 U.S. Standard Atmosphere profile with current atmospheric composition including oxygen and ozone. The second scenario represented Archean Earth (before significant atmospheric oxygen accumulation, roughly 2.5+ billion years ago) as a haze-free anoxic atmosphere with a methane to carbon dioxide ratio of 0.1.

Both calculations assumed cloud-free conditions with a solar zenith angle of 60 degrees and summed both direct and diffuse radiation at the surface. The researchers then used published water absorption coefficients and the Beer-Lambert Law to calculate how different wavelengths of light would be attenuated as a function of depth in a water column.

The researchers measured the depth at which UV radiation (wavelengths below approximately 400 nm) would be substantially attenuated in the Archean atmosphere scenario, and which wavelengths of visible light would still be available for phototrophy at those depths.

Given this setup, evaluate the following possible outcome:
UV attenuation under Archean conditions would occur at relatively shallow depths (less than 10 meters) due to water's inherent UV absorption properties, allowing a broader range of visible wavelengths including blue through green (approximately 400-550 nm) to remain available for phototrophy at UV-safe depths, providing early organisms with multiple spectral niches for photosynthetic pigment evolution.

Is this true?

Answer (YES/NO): NO